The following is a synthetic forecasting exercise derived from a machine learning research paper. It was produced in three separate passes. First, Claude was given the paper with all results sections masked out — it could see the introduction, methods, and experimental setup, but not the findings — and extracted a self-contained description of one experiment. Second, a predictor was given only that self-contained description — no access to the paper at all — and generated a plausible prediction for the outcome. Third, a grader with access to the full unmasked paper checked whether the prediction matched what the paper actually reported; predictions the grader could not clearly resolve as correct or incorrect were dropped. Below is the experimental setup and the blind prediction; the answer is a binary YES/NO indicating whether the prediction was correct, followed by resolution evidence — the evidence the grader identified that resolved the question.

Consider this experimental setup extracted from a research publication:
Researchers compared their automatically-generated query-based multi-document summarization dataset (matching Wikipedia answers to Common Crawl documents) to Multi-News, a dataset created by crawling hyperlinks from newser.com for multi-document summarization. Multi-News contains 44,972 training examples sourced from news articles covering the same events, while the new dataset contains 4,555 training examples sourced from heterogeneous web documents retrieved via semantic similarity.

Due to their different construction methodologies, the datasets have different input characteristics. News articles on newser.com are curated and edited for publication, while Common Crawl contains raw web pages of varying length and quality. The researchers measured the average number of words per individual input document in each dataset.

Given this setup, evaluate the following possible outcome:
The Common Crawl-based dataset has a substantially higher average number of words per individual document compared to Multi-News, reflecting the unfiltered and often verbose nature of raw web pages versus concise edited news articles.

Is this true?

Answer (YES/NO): YES